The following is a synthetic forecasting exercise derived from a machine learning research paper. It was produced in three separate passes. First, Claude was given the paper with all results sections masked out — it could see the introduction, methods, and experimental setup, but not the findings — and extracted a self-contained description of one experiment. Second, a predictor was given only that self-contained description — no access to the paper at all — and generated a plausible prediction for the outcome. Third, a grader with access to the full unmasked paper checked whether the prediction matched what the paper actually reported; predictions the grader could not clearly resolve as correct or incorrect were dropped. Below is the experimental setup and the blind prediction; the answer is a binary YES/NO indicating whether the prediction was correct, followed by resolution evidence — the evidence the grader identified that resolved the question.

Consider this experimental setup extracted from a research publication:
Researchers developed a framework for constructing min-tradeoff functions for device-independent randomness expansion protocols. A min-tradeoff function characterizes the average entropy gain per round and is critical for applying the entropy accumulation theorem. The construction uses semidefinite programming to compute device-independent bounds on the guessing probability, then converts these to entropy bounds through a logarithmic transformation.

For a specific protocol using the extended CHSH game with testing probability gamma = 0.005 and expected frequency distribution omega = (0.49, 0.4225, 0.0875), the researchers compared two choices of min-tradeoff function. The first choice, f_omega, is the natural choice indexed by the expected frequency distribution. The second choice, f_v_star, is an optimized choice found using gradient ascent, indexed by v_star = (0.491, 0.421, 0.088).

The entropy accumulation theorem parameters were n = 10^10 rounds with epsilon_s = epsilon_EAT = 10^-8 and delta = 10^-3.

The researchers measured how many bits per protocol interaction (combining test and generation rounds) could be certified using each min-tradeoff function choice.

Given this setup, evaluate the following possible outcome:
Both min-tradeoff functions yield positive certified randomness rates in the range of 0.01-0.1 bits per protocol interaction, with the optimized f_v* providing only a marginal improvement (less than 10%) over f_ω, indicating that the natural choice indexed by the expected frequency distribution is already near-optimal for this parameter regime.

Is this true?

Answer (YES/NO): NO